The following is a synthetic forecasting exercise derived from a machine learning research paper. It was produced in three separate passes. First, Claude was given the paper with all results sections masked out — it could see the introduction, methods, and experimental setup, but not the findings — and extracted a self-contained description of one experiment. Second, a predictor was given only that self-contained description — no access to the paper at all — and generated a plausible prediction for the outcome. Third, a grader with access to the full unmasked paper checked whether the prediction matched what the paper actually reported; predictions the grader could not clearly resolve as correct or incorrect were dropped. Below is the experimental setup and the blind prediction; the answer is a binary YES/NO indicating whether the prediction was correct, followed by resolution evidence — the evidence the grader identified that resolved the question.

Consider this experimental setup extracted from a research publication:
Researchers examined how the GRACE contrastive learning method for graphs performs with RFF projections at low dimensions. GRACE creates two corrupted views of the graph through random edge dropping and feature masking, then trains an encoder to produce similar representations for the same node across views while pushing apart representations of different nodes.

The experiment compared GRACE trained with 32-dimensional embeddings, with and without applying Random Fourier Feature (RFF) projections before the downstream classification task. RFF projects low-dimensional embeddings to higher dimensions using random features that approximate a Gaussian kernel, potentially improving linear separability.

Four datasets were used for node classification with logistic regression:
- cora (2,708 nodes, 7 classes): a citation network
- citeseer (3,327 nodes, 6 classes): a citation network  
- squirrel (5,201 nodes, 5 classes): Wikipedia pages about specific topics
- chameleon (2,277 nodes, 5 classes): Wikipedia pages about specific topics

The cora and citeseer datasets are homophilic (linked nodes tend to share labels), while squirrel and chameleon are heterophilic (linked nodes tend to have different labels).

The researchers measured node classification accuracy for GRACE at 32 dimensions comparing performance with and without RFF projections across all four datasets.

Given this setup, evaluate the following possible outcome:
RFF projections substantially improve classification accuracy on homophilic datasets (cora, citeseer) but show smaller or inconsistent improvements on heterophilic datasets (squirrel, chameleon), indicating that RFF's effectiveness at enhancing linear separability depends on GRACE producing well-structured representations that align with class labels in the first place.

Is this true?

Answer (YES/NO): NO